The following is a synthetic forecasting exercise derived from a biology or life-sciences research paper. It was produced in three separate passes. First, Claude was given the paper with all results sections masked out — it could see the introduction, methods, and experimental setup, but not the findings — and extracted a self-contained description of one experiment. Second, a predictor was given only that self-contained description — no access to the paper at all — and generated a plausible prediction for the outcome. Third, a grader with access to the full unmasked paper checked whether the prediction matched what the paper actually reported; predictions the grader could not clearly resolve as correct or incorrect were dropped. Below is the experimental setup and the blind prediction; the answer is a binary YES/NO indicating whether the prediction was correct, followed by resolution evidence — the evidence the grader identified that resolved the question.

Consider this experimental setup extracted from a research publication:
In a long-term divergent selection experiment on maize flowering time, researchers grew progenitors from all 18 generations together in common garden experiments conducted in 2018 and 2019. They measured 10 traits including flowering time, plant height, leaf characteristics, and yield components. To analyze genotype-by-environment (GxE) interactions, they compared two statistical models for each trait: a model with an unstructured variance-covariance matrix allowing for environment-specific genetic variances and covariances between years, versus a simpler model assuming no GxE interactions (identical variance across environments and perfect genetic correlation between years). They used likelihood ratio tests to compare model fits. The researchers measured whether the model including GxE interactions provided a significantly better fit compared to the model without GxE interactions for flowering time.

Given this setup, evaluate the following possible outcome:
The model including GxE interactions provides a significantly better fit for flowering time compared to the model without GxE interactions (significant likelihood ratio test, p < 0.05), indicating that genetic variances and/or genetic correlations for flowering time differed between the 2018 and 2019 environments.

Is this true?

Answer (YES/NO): YES